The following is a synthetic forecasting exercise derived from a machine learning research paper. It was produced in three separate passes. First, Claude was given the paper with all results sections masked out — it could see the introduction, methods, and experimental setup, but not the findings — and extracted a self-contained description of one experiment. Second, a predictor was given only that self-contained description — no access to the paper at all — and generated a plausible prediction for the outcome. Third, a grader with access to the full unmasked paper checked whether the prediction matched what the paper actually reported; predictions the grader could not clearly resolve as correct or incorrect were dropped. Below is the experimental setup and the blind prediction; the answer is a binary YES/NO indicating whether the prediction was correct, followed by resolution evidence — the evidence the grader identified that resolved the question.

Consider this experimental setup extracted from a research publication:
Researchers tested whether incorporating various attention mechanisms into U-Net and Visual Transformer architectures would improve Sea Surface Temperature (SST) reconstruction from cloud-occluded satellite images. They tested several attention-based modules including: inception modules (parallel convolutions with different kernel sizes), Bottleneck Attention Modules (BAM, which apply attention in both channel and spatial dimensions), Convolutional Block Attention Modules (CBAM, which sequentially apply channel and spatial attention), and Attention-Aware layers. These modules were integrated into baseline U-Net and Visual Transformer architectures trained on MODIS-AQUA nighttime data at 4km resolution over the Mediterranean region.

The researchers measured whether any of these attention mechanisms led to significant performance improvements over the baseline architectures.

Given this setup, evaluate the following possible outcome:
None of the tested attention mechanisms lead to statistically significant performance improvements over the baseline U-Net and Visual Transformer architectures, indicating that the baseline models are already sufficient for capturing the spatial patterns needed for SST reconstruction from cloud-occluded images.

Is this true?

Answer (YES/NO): YES